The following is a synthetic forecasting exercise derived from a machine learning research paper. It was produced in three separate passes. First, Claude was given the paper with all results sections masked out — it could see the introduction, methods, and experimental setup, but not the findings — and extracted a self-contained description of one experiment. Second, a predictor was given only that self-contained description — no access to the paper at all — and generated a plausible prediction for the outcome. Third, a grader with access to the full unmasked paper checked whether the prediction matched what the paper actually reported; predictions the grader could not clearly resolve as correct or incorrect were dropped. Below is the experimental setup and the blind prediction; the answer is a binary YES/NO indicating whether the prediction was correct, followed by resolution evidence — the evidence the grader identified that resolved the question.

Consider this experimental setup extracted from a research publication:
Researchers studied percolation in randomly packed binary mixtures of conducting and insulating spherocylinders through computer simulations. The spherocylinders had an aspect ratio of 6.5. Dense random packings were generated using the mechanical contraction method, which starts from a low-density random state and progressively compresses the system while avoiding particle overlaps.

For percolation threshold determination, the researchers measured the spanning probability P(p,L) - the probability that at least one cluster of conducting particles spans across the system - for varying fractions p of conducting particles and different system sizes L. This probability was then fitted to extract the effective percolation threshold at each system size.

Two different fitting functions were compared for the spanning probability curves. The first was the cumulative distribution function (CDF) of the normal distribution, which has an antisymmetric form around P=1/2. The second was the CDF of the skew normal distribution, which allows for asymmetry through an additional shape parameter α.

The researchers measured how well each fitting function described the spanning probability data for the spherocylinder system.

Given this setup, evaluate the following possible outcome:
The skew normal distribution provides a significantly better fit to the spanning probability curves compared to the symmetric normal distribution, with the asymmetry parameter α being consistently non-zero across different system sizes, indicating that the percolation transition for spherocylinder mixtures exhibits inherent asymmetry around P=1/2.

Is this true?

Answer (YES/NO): YES